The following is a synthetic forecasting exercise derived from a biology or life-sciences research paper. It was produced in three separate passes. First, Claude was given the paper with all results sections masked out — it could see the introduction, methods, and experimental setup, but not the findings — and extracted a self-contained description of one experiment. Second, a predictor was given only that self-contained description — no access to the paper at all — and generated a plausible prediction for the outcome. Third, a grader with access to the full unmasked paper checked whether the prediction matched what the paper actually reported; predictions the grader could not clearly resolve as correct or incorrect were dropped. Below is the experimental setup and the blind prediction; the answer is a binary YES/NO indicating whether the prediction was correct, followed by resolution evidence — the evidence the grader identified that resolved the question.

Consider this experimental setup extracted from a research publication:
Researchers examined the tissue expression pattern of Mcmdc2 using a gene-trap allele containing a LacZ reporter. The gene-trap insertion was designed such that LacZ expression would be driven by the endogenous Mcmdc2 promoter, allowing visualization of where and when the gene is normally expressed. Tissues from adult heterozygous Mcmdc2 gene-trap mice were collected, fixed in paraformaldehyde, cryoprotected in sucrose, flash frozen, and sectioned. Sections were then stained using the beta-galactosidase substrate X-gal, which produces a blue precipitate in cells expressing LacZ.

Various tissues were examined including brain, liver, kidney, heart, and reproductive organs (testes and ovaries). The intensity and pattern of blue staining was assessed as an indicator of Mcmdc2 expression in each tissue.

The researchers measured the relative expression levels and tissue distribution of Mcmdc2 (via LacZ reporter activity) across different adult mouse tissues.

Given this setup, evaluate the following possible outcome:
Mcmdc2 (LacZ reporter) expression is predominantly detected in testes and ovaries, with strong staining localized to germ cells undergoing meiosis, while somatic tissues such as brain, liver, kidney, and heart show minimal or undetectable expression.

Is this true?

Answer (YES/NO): NO